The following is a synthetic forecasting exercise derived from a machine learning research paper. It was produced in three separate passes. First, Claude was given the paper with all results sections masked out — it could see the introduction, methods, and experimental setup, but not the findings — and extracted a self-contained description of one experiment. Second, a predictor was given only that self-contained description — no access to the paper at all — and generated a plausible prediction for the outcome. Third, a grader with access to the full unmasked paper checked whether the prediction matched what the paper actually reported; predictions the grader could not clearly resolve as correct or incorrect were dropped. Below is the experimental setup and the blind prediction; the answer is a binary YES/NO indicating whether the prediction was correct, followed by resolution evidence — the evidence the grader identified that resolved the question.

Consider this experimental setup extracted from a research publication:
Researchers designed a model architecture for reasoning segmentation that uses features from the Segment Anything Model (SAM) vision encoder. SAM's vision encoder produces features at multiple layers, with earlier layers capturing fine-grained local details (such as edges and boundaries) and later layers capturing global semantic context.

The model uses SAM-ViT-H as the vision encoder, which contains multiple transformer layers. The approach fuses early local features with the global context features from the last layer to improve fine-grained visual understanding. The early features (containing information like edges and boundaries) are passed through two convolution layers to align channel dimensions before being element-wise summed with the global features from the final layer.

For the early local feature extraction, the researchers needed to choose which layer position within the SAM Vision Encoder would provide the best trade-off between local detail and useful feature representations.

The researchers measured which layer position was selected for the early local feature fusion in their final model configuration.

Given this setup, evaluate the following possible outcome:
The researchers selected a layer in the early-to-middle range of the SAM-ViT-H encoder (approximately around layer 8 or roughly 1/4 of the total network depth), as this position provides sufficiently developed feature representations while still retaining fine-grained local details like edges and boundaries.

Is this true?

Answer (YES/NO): YES